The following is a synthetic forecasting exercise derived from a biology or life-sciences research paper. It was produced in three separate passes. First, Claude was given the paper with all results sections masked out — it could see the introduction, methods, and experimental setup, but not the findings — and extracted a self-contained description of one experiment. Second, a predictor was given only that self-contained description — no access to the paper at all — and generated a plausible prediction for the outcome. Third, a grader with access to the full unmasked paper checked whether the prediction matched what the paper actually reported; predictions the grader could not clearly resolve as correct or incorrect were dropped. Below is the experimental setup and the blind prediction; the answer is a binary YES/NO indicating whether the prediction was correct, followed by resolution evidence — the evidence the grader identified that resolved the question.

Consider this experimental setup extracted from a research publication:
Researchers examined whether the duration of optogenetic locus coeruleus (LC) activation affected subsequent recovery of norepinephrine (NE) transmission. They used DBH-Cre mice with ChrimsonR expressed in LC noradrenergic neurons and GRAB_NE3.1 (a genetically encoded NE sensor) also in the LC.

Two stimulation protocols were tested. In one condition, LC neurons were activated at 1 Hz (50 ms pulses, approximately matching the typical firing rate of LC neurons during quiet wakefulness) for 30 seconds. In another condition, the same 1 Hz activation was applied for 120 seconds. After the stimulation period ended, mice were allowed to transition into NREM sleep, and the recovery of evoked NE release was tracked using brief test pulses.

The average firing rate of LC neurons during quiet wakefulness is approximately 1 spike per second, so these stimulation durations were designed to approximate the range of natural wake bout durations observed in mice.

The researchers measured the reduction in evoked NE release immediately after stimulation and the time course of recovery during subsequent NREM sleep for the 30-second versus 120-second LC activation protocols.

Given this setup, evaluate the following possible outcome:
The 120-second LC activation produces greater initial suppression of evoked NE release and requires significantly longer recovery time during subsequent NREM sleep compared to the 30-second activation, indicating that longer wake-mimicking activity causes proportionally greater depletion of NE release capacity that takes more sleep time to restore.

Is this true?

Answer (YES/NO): YES